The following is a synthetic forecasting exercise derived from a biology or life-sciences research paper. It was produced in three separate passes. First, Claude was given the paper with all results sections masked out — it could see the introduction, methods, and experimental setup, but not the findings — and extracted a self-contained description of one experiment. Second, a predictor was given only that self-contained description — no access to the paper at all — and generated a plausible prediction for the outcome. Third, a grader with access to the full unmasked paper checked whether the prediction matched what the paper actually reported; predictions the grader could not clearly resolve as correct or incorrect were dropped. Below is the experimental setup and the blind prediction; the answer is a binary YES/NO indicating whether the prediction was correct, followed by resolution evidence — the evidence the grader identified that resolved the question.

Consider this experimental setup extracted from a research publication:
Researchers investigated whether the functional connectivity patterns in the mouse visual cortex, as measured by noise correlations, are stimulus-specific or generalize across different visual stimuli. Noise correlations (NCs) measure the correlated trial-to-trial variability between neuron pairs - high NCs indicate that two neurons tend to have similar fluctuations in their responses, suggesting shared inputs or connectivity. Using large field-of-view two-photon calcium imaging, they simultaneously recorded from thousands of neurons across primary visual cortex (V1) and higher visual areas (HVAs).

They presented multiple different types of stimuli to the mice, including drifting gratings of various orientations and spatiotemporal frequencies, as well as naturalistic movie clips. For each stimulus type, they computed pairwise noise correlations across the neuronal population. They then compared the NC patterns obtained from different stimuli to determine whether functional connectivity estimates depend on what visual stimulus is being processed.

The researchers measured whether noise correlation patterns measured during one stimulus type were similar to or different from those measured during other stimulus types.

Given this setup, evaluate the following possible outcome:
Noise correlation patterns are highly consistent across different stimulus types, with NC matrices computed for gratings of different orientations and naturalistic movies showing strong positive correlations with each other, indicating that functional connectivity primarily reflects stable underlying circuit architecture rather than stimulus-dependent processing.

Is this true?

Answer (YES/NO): NO